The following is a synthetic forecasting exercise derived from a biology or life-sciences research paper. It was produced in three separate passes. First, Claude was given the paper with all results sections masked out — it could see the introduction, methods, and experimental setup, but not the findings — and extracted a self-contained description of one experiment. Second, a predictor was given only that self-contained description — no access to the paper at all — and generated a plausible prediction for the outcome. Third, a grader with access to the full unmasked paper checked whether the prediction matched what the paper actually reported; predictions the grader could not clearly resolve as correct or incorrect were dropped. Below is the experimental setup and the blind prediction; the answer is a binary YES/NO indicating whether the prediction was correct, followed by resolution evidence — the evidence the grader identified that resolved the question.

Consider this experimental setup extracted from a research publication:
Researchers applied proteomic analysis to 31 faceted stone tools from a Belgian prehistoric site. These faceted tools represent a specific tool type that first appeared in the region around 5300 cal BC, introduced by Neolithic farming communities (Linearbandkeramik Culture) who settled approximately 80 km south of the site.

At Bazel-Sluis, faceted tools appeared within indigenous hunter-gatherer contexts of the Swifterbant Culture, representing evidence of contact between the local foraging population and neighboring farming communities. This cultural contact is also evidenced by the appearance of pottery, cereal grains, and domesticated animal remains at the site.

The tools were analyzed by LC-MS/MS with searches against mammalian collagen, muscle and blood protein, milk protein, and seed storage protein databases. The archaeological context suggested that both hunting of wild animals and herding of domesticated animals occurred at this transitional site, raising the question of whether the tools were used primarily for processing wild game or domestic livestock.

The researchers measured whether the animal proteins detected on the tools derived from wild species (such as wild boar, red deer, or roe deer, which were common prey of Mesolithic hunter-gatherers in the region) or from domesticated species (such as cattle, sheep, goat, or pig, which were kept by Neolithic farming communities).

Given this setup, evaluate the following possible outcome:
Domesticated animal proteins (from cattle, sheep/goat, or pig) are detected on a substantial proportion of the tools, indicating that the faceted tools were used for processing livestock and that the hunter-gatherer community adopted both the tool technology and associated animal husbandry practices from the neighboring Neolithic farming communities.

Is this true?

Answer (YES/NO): NO